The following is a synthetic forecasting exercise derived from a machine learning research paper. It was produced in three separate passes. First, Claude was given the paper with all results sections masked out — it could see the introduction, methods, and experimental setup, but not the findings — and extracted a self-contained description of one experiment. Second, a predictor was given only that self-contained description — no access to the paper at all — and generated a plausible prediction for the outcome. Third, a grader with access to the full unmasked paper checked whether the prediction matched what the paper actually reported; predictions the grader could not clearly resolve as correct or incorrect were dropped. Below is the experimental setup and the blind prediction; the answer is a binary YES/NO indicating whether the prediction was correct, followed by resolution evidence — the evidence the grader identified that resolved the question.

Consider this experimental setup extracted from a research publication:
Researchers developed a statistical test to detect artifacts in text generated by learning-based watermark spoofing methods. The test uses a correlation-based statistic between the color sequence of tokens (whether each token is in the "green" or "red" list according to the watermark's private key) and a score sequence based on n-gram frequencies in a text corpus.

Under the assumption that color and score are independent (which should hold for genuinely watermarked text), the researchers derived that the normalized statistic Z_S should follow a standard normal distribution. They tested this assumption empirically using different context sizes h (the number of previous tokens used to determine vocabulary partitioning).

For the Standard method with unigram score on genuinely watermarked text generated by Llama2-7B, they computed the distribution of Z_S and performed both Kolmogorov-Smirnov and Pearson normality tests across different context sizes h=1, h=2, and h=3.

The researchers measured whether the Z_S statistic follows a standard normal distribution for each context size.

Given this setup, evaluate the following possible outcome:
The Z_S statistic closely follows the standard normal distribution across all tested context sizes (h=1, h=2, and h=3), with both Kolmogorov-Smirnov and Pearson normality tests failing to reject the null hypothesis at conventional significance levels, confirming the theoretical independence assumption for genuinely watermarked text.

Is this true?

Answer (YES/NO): NO